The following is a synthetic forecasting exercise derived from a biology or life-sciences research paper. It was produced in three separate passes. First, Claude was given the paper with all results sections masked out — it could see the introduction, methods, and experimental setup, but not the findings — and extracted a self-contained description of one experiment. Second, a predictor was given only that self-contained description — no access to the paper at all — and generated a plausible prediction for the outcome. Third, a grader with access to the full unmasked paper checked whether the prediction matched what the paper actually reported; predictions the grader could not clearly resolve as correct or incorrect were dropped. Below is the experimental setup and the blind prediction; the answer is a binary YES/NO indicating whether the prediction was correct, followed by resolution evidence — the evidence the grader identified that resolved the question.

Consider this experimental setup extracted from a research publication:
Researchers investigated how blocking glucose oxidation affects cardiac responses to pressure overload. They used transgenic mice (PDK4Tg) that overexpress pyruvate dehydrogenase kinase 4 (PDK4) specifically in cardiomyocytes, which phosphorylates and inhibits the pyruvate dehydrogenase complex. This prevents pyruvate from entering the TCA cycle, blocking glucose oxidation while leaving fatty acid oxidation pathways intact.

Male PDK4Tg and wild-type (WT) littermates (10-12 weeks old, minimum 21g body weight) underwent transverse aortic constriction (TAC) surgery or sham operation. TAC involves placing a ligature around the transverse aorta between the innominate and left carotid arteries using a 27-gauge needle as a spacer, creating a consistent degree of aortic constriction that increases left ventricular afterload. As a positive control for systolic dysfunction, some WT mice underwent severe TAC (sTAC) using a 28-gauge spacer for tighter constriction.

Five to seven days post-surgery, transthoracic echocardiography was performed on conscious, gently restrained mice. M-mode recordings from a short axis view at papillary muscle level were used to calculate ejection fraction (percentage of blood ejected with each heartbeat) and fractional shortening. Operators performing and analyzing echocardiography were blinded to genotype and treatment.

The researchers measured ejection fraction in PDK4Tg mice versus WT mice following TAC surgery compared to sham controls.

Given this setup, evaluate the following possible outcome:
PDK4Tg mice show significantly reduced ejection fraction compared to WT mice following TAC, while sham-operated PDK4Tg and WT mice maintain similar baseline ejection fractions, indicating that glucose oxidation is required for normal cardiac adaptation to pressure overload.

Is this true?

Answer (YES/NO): YES